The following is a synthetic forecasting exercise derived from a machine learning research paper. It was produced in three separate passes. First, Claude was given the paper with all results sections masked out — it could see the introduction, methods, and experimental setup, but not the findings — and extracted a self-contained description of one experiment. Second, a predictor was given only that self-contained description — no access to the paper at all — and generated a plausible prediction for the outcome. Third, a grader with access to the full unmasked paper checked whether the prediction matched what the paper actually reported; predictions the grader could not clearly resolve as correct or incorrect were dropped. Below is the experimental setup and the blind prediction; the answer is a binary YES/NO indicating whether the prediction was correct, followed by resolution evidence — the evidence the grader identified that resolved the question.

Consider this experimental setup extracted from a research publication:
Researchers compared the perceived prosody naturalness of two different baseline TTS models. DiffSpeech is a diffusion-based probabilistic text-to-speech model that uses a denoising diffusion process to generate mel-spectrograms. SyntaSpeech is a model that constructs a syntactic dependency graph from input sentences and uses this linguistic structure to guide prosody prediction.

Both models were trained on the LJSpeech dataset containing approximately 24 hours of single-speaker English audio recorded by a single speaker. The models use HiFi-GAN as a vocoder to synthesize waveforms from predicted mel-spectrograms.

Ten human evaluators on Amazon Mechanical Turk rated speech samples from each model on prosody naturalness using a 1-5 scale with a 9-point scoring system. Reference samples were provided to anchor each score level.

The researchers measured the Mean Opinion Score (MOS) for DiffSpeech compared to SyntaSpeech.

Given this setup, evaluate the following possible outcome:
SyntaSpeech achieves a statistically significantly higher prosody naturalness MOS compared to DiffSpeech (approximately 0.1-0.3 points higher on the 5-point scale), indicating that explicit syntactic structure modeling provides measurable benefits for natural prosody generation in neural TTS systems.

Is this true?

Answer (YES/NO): NO